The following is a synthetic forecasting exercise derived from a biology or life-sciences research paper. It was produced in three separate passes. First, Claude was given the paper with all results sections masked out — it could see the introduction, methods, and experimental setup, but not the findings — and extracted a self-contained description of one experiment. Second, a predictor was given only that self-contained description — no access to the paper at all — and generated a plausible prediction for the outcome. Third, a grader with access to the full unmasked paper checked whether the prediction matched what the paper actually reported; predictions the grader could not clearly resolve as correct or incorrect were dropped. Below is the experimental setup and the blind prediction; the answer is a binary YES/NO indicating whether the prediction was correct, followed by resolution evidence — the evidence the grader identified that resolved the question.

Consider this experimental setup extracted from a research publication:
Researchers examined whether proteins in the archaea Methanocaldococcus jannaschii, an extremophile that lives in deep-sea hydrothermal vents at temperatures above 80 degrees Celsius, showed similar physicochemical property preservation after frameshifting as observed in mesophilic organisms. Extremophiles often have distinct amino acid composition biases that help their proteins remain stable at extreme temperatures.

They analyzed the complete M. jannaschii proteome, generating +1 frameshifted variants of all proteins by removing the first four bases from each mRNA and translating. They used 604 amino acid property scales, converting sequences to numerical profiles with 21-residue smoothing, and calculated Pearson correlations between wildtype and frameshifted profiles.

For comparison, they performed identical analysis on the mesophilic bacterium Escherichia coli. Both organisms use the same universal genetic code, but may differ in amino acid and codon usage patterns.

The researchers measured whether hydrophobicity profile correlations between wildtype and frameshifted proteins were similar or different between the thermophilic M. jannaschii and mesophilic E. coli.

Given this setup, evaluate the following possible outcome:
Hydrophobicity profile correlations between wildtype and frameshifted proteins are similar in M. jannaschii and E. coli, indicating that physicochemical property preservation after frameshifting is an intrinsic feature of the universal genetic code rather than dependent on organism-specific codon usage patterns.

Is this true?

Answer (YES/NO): YES